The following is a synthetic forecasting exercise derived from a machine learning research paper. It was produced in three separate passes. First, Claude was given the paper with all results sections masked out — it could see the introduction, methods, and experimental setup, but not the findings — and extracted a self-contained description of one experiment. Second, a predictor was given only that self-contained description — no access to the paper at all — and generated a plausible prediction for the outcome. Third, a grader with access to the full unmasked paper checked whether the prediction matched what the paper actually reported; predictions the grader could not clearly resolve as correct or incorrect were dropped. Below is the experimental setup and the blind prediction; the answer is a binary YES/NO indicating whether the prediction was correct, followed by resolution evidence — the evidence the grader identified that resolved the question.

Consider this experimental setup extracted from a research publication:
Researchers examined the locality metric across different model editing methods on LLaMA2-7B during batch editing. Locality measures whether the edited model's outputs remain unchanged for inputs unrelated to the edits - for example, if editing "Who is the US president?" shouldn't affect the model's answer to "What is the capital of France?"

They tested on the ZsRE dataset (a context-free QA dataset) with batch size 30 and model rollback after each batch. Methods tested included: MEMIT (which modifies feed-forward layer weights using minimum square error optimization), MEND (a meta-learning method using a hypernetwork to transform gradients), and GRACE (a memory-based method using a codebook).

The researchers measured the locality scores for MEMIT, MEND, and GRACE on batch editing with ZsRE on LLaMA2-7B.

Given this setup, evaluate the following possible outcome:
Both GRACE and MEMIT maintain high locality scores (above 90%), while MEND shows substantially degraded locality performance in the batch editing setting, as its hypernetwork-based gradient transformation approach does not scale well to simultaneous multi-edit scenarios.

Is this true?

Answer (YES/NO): NO